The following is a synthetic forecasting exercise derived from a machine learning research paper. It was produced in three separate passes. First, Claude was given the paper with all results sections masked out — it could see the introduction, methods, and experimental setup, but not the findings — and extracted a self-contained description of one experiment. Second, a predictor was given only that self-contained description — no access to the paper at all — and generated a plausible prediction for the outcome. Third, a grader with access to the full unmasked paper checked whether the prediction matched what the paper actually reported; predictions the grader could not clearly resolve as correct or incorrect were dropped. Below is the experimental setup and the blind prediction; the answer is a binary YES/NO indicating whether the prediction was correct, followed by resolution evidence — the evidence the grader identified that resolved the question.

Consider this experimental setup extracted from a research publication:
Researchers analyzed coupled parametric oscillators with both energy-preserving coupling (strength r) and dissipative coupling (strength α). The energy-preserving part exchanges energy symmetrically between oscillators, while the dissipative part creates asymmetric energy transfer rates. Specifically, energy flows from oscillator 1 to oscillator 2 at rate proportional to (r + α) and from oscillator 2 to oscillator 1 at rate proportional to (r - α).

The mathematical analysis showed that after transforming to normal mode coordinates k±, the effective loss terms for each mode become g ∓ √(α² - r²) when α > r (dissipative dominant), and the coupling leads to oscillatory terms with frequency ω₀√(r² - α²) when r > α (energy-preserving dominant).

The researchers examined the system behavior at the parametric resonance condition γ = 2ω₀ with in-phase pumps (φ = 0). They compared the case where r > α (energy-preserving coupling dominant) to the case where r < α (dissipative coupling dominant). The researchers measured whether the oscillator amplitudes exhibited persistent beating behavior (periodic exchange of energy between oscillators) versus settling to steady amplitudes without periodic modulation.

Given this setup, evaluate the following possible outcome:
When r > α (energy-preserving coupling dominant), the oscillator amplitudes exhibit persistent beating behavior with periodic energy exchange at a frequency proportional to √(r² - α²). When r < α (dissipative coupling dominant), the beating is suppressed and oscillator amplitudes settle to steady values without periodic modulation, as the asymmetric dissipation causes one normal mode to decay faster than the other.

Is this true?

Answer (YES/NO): YES